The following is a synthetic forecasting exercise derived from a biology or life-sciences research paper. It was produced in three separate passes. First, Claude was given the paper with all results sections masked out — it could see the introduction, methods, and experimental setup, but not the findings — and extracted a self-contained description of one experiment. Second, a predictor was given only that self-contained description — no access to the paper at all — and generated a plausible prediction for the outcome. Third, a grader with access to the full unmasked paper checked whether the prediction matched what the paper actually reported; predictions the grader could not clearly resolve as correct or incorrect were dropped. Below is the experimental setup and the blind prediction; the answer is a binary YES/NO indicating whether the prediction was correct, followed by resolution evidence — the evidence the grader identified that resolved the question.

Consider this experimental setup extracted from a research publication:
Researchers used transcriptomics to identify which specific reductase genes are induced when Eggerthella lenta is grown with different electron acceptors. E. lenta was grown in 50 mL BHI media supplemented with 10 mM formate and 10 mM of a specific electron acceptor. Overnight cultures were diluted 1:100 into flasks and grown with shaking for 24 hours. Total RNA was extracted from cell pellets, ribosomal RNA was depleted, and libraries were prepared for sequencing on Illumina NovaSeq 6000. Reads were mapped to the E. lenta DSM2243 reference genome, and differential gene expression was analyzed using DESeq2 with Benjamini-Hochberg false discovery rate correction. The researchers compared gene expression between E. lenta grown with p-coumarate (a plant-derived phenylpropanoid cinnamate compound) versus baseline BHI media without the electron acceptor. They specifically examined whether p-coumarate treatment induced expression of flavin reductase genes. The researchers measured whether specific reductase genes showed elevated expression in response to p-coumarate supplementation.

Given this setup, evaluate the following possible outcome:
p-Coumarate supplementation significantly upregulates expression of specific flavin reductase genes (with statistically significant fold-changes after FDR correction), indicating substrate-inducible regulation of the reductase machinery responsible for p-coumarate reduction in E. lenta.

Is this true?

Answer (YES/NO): YES